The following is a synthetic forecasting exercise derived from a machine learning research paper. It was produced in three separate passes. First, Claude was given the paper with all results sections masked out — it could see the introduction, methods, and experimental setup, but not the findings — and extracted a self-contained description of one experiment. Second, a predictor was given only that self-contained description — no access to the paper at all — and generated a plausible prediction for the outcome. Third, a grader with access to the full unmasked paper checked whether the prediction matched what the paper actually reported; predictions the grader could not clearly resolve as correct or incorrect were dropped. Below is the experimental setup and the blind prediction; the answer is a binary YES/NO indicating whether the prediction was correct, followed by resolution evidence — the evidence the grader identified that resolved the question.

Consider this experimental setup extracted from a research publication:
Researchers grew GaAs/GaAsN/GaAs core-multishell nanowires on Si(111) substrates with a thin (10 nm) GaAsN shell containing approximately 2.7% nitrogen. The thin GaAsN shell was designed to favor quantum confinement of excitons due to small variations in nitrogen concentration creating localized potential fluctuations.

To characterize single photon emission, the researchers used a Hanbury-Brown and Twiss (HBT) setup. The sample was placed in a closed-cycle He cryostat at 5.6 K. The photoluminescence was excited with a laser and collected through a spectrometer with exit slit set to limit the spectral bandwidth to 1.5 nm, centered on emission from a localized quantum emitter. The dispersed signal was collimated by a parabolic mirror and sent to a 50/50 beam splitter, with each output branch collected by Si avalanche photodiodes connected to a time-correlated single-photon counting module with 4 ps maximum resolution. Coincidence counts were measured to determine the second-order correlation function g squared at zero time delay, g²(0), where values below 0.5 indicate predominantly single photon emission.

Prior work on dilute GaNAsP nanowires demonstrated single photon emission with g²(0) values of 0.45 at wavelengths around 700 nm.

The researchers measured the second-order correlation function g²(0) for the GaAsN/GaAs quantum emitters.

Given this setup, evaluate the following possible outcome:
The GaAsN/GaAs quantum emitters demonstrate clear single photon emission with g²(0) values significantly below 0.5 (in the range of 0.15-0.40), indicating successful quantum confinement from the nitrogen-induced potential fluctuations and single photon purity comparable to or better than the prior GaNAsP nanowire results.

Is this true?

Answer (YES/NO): NO